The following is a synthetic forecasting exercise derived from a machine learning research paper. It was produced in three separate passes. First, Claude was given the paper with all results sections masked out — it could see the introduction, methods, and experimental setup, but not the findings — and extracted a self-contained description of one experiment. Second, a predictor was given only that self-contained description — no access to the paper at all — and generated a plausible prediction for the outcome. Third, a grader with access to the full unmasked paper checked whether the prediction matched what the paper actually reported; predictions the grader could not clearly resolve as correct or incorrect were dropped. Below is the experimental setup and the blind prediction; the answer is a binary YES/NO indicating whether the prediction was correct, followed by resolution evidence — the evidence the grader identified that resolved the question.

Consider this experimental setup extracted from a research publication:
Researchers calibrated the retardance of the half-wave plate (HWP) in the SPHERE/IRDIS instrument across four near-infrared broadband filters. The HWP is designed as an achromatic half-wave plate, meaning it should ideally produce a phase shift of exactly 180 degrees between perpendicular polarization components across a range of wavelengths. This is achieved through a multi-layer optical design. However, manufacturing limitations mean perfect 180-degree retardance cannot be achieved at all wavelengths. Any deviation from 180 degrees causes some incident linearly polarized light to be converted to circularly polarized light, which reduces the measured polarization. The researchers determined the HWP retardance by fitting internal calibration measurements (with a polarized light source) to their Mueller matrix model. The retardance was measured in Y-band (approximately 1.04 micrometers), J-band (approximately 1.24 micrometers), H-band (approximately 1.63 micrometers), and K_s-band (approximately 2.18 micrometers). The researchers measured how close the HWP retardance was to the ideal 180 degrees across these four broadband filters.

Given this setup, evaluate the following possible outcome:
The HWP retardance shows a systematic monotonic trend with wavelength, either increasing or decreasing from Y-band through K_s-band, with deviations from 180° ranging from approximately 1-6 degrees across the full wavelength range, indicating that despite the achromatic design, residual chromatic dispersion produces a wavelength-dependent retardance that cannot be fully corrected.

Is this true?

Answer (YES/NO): NO